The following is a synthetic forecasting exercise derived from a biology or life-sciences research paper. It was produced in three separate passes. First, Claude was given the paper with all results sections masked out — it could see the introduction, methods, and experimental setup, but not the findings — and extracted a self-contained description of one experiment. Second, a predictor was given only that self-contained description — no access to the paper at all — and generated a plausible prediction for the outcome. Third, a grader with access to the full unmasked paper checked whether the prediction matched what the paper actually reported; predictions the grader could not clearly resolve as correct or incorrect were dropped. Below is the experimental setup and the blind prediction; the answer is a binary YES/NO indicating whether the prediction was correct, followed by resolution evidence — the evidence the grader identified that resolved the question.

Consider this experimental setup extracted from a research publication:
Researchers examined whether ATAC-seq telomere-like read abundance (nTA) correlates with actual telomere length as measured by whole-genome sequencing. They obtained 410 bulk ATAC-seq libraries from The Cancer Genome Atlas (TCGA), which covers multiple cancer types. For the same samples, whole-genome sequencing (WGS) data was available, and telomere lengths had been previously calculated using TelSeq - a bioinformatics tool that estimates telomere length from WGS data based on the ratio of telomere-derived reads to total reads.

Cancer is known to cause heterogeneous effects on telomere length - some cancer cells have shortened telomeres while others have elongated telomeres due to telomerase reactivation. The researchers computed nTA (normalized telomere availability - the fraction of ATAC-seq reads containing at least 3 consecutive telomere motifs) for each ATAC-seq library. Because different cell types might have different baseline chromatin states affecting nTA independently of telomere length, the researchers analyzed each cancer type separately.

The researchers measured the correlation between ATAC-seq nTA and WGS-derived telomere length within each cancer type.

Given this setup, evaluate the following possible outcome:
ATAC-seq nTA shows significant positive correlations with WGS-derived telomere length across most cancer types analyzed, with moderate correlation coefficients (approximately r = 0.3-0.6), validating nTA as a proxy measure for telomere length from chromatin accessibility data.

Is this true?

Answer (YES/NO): NO